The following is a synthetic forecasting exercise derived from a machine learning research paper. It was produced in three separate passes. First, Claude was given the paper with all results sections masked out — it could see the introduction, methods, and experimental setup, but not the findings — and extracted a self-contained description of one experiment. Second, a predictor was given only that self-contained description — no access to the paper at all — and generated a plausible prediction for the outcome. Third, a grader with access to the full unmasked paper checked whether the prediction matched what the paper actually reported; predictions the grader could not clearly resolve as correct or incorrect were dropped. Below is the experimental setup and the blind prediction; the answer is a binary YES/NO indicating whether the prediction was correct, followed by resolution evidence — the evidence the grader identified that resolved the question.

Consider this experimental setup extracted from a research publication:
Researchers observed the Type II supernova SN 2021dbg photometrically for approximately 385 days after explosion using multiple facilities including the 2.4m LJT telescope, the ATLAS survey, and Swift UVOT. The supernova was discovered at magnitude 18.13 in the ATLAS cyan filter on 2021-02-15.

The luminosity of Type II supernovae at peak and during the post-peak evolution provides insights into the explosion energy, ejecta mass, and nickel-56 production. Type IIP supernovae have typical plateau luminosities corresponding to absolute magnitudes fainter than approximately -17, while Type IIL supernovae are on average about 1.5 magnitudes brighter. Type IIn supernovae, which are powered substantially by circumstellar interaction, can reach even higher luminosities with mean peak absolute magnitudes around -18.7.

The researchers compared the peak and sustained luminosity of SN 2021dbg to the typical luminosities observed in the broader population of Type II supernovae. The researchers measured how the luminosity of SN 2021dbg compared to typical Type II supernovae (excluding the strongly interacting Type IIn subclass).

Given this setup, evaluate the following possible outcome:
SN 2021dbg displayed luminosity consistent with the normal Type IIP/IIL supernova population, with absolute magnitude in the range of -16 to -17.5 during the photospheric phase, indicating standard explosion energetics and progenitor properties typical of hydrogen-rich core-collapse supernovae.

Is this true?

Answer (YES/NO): NO